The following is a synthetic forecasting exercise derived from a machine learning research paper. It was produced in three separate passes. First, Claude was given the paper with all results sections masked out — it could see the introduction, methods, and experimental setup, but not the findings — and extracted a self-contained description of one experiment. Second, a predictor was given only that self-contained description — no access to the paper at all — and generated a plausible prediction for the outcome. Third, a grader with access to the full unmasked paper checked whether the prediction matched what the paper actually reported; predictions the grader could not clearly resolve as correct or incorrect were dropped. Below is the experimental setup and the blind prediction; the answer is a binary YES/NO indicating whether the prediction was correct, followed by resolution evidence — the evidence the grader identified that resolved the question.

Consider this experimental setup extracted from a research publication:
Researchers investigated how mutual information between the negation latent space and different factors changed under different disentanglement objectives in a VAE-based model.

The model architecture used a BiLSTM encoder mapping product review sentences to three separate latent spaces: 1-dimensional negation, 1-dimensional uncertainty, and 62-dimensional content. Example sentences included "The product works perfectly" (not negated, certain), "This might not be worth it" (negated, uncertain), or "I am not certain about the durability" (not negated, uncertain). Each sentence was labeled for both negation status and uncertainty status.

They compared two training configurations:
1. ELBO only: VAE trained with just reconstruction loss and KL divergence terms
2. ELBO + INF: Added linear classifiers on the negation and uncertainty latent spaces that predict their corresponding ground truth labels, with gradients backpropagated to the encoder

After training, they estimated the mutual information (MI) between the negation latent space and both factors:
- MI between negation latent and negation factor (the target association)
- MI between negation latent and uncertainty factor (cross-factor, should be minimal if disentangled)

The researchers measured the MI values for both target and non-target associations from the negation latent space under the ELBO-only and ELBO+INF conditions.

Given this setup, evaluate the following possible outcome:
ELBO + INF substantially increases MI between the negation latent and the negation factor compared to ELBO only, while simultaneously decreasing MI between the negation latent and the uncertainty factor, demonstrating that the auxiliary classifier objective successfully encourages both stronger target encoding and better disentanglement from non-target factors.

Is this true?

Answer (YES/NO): YES